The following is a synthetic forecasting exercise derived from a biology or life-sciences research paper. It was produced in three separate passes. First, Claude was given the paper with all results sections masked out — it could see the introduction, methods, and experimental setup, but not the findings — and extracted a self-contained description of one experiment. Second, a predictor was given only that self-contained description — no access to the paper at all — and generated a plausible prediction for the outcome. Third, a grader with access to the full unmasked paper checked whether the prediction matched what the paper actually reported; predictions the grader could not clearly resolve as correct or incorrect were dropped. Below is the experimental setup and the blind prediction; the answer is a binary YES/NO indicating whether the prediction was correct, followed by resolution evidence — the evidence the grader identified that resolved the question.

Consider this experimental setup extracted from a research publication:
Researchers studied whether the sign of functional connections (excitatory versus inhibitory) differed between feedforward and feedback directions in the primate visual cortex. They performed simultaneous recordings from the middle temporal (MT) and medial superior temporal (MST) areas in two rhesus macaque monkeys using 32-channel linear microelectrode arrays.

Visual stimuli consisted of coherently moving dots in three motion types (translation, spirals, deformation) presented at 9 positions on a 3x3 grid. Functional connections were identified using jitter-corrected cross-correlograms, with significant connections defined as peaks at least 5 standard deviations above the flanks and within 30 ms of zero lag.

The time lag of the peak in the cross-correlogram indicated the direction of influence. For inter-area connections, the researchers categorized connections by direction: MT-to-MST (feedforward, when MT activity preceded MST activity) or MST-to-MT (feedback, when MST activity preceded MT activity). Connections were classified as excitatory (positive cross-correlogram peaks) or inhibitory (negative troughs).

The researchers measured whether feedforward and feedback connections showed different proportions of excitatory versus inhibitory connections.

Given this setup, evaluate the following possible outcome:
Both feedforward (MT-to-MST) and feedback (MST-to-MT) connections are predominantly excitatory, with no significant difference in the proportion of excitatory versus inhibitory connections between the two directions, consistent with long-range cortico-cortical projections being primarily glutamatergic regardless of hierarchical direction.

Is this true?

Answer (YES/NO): YES